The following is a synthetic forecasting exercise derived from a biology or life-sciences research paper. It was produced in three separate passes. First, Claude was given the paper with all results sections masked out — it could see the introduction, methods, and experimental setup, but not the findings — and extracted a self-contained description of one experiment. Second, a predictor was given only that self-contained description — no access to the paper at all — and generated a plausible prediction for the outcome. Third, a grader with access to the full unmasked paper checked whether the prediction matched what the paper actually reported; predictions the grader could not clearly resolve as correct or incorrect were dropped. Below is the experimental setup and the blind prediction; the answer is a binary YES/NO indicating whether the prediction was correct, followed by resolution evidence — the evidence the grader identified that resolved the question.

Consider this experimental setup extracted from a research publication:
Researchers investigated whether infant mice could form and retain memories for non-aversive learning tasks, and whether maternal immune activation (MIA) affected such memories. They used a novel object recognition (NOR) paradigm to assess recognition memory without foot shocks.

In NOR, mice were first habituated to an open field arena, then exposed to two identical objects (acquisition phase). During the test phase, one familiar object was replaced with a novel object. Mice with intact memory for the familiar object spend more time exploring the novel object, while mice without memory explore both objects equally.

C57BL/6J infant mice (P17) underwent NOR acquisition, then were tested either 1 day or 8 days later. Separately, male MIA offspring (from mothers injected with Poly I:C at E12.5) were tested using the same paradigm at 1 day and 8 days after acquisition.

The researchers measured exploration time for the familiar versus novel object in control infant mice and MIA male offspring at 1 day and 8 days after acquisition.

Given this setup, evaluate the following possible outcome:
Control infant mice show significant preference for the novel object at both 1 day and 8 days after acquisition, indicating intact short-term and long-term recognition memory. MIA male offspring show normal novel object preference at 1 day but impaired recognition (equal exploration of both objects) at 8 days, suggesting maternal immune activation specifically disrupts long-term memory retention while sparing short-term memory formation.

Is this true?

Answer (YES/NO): NO